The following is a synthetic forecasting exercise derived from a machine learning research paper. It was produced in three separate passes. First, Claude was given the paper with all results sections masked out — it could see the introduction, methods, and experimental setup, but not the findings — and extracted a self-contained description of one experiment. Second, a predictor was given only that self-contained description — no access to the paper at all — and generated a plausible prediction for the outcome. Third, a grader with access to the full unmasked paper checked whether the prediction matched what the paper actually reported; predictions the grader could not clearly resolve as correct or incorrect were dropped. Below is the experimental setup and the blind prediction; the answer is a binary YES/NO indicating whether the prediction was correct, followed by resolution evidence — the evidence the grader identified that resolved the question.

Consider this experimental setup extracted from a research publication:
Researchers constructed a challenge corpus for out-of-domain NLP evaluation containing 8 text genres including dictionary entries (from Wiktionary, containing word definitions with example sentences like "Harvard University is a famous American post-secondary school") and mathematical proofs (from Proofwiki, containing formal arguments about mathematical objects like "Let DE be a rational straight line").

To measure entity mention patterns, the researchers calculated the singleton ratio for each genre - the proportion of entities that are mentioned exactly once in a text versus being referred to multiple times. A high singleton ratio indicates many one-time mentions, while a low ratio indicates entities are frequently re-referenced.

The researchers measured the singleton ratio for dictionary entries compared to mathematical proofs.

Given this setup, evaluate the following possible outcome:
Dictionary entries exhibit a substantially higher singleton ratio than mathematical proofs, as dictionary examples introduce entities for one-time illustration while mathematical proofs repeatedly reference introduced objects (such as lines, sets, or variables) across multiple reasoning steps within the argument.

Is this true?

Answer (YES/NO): YES